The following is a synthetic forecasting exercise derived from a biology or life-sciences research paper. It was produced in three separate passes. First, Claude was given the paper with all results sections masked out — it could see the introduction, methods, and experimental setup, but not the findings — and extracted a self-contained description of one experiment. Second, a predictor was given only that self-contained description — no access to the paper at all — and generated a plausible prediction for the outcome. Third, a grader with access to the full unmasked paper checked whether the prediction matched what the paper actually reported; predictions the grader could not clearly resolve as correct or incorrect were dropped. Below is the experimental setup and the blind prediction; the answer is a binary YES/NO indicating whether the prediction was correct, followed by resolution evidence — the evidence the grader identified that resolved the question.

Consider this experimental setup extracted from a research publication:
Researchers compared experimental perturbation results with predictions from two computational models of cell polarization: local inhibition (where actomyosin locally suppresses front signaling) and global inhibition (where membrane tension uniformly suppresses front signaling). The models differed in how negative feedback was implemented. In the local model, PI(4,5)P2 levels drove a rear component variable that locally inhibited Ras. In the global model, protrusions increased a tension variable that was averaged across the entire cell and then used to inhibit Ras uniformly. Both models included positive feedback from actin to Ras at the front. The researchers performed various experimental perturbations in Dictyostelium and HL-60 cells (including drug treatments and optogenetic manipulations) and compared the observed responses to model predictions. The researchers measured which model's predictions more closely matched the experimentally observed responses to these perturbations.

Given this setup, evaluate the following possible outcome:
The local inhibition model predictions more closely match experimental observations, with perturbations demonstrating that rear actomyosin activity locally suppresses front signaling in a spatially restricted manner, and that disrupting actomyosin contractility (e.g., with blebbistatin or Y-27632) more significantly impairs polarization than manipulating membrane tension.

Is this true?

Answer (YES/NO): NO